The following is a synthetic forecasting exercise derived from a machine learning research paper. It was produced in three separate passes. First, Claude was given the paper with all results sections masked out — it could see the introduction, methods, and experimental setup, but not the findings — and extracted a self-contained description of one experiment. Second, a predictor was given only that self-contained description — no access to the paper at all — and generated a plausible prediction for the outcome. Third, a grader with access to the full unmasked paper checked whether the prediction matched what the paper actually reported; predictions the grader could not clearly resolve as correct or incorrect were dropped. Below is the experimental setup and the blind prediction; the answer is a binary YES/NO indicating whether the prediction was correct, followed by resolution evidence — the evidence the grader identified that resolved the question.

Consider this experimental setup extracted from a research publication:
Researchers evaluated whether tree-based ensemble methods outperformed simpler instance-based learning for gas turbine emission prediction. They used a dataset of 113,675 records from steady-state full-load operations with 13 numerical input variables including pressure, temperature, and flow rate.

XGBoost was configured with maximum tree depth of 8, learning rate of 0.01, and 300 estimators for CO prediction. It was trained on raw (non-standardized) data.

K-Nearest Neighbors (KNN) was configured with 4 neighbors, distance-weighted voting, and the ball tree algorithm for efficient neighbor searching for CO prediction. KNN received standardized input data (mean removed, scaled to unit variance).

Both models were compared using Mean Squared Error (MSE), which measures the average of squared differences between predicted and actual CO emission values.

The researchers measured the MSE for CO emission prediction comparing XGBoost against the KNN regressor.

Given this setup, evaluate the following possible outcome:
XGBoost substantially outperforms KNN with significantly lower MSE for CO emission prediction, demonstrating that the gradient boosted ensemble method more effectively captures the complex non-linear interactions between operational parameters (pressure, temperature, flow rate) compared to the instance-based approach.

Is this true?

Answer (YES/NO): NO